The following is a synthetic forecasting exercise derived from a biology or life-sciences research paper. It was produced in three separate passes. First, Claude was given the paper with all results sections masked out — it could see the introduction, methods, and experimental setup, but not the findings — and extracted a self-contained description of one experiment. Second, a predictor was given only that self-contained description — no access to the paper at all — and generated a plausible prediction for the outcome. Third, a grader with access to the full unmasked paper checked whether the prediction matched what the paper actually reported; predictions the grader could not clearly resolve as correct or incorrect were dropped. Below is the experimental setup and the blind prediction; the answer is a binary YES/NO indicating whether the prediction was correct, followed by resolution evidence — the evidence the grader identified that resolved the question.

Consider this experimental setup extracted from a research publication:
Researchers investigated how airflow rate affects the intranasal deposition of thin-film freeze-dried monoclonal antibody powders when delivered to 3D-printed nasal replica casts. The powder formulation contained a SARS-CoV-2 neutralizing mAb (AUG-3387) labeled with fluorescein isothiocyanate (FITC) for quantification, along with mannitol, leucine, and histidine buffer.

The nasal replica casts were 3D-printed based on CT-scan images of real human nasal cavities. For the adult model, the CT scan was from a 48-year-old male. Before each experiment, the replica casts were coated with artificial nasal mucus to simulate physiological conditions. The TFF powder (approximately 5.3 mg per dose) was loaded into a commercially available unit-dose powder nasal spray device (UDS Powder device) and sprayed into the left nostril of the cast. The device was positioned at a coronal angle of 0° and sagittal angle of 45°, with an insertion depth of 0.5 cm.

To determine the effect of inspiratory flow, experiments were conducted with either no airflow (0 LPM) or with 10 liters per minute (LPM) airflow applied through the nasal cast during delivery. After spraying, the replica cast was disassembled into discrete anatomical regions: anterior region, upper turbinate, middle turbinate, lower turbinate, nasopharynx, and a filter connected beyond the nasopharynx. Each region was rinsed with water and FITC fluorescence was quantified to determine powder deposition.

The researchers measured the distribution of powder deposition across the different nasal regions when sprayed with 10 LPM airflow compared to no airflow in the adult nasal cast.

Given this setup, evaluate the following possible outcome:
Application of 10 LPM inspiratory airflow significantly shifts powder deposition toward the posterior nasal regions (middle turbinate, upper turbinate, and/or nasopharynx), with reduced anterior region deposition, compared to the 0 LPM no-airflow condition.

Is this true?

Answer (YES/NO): NO